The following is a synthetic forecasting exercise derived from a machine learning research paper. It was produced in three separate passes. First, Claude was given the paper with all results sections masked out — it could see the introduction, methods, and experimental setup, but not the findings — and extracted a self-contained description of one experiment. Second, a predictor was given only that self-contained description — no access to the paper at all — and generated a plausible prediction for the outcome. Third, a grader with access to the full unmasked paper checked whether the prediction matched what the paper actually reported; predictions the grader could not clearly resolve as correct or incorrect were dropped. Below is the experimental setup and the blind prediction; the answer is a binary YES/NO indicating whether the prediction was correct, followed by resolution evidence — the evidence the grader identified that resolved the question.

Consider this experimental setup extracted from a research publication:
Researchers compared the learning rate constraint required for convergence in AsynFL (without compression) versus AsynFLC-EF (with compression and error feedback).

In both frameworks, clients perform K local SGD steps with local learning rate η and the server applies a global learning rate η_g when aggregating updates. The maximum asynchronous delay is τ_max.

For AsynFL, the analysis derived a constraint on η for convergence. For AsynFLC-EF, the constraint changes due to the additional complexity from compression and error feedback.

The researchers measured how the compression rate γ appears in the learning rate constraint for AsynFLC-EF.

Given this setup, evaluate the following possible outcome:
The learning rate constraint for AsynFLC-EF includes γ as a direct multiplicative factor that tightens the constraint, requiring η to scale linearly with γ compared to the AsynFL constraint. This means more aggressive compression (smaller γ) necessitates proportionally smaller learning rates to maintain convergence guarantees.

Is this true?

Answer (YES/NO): NO